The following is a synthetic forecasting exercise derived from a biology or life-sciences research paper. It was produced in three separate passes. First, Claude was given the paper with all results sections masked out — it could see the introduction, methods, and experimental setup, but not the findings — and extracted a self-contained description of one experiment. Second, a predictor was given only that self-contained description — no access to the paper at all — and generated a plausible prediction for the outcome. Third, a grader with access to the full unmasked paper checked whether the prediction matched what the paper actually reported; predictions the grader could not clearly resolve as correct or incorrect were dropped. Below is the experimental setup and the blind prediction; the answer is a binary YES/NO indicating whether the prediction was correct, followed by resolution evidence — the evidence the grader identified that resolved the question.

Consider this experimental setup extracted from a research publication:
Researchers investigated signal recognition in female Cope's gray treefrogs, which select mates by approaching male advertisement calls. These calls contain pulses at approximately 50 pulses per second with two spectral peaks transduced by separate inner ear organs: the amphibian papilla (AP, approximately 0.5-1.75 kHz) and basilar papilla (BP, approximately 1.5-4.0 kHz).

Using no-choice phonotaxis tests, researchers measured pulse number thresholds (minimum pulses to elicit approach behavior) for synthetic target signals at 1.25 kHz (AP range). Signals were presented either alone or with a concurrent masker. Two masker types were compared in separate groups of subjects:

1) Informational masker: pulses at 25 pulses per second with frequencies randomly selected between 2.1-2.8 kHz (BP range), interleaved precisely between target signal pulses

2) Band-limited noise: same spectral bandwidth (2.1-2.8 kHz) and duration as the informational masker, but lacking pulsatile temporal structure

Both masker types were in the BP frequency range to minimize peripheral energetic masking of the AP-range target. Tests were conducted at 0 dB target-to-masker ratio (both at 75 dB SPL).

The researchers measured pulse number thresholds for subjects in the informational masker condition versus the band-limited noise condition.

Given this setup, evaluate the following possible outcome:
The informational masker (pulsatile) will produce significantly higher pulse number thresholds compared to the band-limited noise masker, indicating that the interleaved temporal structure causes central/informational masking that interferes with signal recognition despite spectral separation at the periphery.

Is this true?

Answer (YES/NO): NO